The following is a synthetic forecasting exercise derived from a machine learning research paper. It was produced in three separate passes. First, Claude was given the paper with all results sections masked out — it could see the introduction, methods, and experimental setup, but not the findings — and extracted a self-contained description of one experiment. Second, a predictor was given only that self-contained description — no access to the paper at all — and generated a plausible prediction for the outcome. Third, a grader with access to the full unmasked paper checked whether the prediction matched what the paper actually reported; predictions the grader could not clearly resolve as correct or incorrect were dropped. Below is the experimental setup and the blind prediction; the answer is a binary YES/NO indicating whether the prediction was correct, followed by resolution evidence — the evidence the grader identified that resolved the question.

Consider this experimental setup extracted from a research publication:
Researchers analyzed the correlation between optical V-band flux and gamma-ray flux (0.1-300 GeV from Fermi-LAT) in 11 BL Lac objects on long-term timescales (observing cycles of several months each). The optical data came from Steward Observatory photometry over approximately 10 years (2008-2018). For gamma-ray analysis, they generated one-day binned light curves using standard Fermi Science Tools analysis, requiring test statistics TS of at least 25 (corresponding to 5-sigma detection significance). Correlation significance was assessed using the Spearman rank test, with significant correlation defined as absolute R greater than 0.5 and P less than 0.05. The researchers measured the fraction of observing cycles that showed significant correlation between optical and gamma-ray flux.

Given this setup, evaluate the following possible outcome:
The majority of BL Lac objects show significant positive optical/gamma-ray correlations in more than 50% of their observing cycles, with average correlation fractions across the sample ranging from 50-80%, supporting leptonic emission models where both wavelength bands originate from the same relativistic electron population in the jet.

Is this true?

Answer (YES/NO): NO